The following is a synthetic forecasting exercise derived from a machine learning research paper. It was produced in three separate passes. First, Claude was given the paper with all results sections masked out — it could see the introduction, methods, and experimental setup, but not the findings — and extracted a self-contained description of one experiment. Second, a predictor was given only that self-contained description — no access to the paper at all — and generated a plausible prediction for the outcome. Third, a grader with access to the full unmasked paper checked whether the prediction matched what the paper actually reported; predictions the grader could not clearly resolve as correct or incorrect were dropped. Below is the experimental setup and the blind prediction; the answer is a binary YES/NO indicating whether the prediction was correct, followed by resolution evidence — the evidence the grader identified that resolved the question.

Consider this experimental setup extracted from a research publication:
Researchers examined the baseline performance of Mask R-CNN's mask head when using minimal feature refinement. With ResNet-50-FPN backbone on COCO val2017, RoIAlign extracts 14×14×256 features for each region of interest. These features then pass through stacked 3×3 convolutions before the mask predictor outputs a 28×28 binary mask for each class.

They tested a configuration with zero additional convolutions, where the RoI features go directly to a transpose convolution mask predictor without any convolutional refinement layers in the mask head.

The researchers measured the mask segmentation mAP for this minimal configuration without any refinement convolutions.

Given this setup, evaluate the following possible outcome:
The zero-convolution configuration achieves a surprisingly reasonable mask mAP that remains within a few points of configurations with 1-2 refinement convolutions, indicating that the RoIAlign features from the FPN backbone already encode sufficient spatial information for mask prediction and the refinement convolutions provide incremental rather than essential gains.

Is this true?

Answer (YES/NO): NO